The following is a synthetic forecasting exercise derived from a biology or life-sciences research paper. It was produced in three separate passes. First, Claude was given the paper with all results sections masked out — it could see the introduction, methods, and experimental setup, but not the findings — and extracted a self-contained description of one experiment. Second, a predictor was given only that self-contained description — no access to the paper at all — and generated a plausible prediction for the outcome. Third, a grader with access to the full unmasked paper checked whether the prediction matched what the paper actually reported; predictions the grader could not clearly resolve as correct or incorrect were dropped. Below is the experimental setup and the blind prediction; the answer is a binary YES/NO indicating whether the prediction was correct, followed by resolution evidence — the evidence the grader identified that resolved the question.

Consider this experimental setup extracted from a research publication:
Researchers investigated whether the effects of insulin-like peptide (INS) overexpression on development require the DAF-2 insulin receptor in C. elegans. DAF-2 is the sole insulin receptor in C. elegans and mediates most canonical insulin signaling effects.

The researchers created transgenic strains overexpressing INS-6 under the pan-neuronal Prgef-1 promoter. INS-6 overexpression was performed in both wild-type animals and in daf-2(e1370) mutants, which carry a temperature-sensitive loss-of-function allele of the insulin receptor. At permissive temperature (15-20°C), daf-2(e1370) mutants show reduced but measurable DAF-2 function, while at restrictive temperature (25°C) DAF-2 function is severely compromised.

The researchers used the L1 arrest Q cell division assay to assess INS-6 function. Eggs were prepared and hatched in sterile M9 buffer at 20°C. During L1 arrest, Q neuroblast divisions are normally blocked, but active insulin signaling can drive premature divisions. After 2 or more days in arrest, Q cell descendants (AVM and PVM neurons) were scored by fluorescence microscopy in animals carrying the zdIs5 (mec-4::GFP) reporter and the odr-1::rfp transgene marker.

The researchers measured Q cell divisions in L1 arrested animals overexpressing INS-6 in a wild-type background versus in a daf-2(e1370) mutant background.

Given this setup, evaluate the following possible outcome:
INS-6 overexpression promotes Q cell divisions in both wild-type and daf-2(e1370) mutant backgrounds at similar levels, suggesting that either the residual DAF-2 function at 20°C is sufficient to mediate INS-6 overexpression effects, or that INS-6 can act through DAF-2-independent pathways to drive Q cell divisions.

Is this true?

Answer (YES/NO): NO